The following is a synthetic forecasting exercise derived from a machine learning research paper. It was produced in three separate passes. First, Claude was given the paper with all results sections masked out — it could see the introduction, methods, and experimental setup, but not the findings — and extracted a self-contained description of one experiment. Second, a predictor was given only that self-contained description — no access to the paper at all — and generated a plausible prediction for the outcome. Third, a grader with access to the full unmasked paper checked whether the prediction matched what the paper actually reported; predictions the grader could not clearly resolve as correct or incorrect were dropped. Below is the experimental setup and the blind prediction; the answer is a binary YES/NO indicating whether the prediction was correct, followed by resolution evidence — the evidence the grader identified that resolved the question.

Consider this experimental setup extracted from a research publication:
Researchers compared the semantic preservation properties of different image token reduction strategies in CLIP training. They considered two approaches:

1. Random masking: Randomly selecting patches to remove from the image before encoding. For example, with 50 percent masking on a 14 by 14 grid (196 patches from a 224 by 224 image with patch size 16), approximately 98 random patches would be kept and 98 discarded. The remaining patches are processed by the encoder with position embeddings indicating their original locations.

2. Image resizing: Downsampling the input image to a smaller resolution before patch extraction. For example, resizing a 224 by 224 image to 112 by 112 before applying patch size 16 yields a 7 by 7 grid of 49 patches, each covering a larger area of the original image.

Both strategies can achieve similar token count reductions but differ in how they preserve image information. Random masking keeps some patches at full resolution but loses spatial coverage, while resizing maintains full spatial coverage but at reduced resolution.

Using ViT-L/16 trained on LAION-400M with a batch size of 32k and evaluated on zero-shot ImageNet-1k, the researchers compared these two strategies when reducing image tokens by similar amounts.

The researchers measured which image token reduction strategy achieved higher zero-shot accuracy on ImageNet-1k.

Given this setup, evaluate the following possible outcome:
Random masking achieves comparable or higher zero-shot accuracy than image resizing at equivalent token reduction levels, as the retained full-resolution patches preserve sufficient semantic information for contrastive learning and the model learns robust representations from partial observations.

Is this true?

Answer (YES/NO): NO